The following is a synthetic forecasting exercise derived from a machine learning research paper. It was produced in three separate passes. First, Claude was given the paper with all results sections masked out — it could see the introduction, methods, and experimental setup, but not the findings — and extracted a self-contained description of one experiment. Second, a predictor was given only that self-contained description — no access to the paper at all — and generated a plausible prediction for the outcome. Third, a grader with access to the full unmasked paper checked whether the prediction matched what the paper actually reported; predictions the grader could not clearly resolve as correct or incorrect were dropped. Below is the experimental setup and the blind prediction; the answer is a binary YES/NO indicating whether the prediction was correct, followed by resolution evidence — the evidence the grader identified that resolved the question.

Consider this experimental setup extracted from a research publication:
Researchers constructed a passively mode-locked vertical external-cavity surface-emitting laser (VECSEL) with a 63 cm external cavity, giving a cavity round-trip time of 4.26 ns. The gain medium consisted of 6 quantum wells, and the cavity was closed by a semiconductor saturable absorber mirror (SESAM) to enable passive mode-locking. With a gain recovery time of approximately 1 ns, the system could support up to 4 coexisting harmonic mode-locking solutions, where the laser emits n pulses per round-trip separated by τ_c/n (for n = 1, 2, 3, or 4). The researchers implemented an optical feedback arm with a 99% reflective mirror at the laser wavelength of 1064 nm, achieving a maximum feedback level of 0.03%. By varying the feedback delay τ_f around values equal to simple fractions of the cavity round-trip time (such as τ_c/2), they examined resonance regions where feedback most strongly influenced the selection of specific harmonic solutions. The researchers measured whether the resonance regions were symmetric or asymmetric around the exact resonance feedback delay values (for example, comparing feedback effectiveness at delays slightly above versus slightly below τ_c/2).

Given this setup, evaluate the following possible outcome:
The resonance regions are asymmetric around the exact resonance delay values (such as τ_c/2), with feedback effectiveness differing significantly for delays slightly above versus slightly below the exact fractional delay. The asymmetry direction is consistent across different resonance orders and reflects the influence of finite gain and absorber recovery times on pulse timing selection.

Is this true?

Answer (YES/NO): YES